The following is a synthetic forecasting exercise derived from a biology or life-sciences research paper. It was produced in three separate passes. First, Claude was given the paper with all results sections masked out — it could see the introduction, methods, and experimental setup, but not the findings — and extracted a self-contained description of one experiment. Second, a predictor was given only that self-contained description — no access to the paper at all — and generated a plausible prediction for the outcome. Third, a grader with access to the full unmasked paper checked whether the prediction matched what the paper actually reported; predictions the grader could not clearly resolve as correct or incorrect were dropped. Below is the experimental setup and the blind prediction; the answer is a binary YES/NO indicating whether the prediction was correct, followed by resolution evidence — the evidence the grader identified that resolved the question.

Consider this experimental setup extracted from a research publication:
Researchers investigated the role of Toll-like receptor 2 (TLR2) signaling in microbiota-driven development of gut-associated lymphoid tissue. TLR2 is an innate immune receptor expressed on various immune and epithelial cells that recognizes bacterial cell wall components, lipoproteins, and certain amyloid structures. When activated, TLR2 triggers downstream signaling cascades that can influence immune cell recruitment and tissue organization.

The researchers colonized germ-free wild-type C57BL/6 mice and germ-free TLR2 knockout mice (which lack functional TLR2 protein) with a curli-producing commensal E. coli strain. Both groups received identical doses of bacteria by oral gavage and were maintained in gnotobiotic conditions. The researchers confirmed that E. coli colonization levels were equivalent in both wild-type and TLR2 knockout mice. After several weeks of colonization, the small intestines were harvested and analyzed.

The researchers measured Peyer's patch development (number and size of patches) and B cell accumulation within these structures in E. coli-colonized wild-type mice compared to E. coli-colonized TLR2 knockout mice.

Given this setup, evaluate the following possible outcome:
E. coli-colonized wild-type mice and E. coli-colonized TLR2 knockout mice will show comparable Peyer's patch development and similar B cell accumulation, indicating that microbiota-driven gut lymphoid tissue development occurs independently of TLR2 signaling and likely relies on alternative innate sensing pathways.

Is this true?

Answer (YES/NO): NO